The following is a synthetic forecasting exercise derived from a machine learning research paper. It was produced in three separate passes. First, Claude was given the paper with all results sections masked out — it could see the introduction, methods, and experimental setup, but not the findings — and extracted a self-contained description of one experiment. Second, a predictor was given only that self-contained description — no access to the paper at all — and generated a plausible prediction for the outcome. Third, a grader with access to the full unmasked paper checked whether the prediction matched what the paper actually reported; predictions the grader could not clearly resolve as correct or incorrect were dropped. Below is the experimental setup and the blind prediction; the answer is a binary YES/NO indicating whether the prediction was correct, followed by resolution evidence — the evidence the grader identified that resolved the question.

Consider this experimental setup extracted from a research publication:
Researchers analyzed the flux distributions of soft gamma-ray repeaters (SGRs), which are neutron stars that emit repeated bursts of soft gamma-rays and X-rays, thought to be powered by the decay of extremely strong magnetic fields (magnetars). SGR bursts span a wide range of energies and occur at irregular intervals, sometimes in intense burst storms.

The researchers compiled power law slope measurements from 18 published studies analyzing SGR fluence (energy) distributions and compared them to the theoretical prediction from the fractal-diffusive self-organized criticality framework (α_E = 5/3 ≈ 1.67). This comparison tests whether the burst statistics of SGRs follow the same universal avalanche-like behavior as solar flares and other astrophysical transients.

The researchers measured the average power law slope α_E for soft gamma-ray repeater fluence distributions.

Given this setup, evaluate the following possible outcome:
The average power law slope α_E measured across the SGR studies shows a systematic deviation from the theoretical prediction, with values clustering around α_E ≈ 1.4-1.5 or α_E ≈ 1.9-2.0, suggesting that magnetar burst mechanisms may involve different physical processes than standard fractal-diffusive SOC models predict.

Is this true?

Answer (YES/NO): NO